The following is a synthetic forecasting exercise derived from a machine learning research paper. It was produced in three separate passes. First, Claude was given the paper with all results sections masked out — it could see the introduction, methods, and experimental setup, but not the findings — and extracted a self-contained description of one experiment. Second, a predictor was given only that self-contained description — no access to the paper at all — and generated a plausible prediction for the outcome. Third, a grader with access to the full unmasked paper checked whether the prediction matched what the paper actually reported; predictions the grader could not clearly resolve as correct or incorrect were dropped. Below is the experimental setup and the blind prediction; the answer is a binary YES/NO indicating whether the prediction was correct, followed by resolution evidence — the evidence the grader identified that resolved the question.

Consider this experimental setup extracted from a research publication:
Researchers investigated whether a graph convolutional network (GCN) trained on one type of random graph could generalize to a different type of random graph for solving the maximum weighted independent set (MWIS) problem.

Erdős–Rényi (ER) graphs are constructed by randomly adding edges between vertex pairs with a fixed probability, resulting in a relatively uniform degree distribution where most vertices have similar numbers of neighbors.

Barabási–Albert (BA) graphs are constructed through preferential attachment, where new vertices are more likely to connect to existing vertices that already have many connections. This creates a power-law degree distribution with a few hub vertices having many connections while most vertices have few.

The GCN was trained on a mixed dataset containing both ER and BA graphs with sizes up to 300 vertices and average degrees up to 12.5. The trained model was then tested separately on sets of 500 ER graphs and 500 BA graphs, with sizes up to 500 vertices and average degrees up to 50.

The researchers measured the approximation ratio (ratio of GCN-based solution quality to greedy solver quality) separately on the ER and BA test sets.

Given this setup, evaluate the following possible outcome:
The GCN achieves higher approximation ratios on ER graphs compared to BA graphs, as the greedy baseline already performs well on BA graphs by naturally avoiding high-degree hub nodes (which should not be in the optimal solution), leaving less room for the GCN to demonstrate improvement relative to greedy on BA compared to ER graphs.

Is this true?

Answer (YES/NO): NO